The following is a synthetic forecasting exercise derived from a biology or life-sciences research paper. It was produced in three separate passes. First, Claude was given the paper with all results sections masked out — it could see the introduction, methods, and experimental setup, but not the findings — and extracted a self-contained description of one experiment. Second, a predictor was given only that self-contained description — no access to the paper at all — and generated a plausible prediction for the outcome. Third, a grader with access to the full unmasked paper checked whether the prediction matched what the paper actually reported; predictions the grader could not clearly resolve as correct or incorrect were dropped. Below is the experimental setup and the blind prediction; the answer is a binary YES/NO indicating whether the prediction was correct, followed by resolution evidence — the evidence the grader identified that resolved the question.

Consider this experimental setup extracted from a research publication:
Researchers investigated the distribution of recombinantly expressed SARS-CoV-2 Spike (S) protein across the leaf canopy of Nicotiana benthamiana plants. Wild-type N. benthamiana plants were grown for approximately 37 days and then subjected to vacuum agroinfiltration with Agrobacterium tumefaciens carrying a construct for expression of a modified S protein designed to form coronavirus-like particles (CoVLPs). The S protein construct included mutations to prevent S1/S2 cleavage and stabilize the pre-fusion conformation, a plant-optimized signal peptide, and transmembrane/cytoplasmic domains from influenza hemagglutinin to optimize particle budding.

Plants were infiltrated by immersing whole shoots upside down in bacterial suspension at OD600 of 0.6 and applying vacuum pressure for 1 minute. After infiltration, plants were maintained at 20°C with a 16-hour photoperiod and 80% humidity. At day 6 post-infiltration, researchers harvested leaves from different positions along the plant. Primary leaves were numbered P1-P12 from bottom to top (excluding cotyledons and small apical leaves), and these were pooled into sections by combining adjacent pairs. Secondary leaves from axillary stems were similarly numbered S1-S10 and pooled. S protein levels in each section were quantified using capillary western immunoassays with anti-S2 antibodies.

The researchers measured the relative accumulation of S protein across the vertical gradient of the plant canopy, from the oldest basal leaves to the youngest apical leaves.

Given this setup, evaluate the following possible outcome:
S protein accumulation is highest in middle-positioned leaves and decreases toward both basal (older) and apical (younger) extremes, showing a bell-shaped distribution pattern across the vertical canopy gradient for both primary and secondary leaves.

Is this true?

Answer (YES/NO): NO